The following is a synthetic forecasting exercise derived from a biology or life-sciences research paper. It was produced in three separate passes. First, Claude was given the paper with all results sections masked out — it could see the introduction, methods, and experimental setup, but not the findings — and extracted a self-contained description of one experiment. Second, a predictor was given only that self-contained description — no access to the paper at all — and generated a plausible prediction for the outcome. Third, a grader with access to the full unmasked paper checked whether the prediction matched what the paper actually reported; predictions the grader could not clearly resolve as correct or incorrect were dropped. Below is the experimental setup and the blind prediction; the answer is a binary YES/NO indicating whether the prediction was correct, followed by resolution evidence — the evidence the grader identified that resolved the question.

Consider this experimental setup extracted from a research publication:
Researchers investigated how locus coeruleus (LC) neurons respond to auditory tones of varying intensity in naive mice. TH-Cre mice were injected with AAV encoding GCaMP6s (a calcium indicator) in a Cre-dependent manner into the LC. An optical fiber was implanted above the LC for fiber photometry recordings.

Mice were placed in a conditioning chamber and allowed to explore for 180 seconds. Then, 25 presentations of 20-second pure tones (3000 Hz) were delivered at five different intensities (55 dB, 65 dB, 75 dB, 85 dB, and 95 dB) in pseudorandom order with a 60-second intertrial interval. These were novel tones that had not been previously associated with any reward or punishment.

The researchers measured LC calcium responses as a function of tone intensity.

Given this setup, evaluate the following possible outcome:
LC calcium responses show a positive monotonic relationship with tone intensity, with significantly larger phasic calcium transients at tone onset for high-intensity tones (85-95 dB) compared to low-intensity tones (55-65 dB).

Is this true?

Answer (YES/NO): YES